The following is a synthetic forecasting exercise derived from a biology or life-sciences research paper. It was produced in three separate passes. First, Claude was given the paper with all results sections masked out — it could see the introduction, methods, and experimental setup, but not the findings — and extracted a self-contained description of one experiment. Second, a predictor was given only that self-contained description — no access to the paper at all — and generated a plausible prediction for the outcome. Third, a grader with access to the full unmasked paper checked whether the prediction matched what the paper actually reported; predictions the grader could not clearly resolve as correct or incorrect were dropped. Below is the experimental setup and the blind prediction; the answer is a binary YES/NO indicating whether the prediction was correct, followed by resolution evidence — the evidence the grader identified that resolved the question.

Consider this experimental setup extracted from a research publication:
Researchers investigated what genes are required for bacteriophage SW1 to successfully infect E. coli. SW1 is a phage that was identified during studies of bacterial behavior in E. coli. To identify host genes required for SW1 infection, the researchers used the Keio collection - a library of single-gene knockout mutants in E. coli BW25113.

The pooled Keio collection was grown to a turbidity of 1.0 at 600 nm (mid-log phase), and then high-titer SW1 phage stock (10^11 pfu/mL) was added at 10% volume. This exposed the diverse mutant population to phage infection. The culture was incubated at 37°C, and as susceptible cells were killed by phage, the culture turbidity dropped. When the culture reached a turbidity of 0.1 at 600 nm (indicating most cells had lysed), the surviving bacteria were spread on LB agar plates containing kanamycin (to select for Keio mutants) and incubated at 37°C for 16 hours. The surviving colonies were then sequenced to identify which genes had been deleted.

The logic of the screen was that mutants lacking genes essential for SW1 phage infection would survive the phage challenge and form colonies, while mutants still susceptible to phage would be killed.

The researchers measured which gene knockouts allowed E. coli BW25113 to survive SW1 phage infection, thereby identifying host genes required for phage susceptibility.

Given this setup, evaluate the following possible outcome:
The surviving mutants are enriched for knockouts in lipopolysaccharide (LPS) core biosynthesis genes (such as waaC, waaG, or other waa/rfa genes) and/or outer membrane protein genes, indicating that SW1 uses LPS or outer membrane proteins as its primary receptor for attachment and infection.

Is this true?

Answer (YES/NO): YES